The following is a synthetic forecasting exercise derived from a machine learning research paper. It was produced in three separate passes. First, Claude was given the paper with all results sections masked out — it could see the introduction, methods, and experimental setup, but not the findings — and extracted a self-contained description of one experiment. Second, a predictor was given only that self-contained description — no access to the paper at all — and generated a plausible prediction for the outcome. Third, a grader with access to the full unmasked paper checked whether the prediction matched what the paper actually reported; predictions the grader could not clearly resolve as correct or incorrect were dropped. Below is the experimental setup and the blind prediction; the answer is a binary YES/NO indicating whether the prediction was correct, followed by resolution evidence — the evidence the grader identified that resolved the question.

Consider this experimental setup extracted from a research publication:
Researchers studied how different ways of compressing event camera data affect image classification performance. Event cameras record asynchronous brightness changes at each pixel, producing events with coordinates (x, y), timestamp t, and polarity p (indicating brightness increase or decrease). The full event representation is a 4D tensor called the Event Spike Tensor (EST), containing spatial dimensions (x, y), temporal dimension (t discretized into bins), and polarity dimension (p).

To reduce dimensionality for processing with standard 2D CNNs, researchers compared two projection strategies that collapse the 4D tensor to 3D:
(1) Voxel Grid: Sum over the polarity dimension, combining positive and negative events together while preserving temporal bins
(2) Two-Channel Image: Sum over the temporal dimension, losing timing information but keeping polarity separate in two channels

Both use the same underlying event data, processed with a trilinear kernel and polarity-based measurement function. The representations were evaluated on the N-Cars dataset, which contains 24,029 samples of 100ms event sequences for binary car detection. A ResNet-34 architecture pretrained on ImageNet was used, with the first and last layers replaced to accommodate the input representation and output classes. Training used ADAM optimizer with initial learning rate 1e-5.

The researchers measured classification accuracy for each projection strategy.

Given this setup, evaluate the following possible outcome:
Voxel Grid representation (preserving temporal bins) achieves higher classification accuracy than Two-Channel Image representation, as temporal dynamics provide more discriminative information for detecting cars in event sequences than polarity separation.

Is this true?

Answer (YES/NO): YES